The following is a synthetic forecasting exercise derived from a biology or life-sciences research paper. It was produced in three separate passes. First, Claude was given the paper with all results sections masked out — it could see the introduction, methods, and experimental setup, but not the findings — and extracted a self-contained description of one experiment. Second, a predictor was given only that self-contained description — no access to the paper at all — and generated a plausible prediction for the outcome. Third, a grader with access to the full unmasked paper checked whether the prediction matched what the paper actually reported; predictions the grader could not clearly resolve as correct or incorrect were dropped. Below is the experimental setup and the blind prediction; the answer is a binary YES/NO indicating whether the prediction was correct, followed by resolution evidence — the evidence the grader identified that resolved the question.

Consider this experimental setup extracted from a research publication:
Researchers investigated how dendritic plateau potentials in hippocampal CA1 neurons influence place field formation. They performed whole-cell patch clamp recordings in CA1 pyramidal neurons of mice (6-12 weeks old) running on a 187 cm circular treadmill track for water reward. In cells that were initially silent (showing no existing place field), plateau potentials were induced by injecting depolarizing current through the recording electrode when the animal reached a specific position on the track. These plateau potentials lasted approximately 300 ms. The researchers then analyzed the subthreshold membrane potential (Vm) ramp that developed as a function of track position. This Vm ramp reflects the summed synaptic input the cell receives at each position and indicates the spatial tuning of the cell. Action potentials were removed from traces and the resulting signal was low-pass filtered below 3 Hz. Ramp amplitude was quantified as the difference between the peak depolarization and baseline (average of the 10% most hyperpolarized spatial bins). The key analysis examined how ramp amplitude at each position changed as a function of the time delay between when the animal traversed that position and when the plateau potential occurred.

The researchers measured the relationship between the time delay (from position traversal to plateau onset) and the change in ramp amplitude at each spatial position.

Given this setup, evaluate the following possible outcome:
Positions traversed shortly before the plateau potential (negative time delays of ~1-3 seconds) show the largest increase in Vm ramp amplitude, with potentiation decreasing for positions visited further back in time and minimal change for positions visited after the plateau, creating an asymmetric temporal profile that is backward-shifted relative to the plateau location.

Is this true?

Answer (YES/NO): NO